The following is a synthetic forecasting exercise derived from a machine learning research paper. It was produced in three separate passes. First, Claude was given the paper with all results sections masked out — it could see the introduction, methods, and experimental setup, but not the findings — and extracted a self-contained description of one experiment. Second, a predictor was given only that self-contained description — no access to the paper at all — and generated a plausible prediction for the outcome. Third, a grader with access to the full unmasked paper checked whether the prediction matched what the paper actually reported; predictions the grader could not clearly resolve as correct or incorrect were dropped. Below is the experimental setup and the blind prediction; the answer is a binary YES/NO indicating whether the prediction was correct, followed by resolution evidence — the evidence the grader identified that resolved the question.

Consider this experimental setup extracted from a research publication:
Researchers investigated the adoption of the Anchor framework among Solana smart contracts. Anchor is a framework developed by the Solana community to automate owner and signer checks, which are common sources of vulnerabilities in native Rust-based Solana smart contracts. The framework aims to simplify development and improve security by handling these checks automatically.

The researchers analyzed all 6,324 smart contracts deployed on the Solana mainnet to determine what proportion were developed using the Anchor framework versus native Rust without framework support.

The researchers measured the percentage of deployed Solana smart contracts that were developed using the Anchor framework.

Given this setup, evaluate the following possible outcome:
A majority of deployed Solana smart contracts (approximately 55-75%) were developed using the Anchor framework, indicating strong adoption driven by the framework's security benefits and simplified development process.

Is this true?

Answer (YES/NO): NO